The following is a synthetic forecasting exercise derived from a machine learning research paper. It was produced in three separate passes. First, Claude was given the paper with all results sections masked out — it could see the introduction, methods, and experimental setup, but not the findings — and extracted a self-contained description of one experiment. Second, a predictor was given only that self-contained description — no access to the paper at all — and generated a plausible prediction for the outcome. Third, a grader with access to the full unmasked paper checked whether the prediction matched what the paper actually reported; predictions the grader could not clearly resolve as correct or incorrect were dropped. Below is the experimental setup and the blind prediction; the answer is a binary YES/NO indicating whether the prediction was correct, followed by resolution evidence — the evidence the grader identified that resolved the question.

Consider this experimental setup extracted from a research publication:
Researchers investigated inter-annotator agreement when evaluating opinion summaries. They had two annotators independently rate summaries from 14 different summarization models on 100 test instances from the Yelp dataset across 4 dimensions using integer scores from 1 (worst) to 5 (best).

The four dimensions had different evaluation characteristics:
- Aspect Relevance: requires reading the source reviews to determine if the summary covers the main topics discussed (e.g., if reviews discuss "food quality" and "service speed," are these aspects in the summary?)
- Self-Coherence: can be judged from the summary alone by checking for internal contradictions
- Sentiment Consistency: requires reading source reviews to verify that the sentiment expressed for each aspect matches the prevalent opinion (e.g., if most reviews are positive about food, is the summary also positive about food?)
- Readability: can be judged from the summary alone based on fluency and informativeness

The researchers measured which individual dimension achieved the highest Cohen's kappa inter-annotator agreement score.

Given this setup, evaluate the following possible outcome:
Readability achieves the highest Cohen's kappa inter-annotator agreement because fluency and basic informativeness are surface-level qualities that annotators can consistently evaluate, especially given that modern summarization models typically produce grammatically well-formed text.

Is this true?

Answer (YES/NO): NO